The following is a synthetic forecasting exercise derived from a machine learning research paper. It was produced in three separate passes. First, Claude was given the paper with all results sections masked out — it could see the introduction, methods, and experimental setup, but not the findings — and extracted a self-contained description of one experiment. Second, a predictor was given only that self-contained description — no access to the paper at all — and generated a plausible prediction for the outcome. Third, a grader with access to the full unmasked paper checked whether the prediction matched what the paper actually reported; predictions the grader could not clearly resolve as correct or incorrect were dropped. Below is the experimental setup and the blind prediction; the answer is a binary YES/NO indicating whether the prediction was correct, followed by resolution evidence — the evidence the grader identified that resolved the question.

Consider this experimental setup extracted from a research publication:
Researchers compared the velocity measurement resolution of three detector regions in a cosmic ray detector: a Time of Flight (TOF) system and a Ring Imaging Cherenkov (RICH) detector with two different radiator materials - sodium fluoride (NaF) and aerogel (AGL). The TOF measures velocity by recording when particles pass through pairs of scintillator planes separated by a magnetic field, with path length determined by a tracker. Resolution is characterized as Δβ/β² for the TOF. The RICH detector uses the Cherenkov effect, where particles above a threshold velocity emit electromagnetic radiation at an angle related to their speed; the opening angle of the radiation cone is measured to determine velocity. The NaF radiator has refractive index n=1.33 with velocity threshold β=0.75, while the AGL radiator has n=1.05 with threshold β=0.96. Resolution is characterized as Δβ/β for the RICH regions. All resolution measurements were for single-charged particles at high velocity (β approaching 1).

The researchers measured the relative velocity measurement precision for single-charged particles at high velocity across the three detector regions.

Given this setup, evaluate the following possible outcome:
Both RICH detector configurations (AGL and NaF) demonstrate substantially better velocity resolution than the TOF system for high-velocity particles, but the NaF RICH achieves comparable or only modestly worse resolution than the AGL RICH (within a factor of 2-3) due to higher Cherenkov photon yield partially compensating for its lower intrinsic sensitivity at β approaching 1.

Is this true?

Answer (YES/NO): YES